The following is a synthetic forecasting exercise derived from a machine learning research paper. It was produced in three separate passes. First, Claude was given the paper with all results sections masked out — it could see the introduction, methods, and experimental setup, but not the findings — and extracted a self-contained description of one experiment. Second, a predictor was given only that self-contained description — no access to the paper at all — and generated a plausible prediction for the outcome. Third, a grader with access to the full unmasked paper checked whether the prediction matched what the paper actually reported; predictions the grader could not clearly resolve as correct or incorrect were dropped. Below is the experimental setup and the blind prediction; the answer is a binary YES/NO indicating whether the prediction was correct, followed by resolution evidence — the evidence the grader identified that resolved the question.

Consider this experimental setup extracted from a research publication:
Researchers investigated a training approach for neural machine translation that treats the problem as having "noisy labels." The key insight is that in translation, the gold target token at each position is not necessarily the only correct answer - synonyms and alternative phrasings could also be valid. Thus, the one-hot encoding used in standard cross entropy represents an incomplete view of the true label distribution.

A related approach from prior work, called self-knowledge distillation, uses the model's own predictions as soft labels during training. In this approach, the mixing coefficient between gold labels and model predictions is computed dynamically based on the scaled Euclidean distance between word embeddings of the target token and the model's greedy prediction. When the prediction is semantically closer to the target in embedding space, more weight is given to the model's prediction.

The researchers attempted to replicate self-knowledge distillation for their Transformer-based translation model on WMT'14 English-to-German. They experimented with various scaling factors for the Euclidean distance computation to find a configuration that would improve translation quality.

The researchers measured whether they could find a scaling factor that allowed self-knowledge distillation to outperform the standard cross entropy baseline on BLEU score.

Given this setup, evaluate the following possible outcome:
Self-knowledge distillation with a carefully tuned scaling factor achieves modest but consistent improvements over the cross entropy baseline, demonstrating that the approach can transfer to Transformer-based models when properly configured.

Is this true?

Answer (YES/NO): NO